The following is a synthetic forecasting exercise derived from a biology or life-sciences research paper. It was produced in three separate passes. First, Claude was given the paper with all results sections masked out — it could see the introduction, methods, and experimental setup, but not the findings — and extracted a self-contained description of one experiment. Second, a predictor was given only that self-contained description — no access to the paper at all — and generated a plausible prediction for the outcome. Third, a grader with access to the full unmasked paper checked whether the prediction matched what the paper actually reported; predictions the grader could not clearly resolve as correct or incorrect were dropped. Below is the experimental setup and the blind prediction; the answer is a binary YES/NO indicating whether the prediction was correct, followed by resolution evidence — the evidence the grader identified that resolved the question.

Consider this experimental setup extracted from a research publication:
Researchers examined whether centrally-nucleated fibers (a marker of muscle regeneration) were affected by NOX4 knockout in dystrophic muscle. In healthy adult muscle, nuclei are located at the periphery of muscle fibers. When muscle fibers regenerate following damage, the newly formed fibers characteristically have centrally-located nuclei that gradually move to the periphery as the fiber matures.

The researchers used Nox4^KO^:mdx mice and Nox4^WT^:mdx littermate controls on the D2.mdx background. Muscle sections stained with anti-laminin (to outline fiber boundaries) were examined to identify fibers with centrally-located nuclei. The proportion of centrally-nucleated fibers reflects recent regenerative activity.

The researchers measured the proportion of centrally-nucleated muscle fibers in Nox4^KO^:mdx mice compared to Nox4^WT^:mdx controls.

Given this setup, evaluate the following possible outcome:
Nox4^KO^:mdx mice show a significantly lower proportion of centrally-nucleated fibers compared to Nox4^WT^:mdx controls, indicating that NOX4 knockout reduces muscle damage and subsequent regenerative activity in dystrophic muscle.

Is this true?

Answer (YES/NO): NO